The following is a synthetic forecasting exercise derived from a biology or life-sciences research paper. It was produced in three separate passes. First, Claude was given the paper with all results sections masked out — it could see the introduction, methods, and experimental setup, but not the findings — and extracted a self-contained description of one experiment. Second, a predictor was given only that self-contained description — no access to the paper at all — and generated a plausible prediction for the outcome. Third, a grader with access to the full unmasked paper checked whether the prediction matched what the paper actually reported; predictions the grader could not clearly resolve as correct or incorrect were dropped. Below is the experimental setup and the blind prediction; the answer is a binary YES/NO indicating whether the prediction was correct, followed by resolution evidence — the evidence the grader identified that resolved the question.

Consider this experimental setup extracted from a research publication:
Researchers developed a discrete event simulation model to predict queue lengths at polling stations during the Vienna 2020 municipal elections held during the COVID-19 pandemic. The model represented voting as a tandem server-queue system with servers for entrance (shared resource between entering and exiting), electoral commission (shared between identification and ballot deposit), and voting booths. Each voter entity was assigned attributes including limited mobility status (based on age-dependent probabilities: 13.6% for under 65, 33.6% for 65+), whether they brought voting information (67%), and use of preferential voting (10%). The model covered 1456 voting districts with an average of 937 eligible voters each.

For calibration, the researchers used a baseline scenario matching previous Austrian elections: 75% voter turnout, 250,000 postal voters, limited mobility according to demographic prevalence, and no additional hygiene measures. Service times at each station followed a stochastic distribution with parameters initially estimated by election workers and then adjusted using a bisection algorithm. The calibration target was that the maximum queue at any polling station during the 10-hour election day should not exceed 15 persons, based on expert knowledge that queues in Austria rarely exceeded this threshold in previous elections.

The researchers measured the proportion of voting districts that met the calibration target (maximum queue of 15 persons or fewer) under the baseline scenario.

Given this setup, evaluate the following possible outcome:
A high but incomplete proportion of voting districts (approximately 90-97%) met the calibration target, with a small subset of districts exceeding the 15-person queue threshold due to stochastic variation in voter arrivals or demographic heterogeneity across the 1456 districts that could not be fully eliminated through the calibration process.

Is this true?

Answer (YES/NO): NO